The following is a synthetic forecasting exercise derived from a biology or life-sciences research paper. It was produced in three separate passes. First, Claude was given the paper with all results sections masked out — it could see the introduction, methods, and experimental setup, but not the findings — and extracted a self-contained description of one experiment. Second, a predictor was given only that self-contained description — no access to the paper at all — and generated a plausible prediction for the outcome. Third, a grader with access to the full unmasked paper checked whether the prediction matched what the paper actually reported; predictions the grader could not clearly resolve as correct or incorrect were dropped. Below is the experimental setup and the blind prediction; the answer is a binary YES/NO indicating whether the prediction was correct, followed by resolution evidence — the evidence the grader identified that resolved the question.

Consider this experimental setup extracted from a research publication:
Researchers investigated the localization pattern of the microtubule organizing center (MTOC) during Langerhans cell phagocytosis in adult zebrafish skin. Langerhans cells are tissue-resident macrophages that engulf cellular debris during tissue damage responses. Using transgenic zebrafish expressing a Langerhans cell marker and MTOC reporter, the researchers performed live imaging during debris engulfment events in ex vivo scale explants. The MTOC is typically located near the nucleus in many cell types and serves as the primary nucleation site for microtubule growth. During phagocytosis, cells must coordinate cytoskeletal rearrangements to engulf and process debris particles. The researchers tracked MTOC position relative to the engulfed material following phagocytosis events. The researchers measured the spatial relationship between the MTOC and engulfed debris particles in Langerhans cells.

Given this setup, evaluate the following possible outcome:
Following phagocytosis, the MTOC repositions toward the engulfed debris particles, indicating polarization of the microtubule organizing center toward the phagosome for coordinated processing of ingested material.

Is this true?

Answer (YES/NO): YES